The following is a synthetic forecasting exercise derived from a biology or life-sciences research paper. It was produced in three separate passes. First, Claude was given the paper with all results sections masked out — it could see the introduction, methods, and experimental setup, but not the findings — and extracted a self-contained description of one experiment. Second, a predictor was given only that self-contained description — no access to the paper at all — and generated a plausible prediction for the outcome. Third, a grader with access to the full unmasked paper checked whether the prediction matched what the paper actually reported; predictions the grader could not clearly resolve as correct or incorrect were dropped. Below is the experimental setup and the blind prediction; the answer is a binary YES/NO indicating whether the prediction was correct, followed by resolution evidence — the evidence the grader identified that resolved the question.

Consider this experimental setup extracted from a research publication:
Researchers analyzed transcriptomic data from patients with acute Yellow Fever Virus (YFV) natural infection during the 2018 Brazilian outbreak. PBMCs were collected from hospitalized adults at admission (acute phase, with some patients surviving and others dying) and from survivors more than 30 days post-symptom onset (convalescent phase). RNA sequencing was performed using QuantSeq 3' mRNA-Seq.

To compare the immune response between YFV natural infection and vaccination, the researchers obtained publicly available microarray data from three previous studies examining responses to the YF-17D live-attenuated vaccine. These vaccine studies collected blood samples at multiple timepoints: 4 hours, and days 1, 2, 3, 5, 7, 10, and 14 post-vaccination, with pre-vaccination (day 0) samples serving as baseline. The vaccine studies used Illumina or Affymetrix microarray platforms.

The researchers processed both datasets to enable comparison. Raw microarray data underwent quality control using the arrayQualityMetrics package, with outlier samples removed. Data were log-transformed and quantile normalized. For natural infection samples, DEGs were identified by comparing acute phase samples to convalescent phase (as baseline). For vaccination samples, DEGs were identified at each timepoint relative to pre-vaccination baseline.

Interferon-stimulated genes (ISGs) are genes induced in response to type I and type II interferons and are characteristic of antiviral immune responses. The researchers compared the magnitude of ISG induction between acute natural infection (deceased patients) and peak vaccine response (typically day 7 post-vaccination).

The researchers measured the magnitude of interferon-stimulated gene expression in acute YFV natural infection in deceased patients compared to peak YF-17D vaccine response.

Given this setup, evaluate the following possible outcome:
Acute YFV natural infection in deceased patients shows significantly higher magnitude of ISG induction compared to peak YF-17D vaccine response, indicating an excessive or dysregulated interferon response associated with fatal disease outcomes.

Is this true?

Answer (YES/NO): NO